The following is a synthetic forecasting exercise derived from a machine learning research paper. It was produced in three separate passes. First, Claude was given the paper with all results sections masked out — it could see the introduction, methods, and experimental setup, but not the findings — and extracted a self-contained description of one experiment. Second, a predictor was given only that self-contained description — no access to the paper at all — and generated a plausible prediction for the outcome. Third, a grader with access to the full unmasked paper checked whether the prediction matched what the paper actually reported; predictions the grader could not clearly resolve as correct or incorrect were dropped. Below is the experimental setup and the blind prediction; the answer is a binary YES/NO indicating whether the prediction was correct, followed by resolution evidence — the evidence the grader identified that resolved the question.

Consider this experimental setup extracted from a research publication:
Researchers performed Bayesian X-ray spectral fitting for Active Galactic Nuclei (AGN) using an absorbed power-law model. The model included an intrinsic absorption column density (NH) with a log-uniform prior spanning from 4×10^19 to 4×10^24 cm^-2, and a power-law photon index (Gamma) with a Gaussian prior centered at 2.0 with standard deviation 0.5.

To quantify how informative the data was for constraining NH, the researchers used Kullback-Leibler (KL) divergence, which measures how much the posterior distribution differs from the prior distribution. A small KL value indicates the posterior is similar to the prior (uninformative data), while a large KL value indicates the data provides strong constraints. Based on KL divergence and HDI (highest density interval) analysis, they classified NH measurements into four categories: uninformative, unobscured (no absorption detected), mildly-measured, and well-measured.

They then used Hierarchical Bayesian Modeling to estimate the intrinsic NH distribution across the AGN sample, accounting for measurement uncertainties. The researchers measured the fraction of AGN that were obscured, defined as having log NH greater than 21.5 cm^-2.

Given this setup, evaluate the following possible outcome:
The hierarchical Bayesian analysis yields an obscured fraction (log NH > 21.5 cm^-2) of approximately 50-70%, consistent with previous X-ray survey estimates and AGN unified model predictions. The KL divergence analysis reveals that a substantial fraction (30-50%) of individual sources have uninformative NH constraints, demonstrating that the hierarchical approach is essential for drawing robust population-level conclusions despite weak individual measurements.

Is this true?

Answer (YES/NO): NO